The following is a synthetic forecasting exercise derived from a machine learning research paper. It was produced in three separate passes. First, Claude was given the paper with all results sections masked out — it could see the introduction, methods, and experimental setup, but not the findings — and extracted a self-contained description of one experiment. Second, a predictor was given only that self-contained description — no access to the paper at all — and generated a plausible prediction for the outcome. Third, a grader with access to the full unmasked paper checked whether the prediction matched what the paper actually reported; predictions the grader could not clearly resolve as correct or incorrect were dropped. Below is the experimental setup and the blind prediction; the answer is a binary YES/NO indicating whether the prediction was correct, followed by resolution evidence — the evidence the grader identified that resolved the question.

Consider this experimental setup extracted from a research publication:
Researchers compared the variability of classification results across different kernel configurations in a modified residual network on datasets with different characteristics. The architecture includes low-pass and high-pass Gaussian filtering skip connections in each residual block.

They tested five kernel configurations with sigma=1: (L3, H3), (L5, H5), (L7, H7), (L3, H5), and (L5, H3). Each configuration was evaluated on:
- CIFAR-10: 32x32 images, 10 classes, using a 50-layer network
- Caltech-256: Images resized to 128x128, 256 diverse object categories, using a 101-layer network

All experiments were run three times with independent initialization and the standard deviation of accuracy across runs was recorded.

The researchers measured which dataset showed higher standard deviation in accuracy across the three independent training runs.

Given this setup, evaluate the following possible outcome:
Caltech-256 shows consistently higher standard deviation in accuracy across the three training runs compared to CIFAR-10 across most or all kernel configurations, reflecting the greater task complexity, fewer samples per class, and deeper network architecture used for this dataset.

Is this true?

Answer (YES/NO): YES